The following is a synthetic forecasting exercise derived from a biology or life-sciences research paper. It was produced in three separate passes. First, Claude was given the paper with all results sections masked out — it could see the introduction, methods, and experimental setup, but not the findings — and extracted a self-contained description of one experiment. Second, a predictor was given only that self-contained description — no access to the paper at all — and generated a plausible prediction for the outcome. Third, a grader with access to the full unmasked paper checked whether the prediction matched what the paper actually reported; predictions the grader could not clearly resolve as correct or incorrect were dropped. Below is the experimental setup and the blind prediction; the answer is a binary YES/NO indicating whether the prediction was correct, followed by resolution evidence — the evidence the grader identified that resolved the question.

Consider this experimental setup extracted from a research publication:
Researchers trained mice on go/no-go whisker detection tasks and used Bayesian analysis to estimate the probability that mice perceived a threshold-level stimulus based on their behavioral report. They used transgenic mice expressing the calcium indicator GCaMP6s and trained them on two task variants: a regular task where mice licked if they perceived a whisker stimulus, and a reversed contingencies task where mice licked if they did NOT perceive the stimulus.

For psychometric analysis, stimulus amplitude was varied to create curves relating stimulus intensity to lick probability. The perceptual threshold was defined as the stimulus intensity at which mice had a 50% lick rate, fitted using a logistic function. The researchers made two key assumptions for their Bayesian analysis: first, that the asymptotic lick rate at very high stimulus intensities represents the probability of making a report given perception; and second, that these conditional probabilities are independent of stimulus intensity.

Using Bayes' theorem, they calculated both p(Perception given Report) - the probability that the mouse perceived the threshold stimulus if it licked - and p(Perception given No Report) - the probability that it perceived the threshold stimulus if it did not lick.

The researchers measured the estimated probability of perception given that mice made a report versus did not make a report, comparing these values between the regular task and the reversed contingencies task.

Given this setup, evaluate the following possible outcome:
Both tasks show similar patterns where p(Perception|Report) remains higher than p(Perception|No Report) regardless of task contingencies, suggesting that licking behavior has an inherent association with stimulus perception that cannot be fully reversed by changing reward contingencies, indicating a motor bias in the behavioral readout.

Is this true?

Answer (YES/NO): NO